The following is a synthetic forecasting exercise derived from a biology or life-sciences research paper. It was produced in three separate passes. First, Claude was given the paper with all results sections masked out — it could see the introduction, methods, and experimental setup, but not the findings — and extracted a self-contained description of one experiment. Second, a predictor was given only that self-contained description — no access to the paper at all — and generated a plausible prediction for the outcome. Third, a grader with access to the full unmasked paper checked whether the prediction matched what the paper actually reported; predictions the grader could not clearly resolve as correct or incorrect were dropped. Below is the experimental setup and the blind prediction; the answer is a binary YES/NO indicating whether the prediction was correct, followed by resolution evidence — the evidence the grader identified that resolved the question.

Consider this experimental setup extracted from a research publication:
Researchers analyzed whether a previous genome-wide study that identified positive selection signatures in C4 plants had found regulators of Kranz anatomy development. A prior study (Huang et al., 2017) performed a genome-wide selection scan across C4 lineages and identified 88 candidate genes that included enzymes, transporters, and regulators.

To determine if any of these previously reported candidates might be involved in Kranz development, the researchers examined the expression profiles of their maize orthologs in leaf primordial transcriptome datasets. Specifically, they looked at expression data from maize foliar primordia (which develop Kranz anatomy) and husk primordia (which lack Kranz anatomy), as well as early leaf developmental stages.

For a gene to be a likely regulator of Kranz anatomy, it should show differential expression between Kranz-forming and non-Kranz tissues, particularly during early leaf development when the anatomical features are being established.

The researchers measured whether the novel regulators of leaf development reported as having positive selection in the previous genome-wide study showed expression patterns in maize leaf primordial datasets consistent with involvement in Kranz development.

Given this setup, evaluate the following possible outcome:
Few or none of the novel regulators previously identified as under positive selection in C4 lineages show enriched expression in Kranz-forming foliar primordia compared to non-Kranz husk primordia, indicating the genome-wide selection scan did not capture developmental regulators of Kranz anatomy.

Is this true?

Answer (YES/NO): YES